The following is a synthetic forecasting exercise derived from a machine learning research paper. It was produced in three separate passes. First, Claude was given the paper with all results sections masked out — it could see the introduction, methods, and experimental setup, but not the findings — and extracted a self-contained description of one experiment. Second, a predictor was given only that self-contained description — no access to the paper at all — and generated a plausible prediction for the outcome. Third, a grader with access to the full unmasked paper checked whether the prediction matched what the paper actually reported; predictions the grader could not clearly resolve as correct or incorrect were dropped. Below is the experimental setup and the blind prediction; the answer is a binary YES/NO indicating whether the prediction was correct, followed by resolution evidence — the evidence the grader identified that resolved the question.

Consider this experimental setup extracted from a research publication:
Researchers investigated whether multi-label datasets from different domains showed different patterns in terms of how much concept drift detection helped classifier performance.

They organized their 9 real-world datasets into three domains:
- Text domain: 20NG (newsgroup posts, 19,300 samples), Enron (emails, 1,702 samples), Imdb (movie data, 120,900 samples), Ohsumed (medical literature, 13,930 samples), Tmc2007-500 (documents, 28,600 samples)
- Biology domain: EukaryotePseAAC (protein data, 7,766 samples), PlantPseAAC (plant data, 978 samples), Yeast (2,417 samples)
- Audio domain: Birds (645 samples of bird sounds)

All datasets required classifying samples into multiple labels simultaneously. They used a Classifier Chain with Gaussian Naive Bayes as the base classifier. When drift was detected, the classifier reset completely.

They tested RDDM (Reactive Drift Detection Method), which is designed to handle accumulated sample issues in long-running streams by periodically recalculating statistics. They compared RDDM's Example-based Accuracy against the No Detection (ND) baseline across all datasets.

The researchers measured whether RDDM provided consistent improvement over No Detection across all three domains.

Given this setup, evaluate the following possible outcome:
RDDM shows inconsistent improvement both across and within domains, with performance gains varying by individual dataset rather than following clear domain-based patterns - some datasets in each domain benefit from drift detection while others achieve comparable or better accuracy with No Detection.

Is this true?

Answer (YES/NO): NO